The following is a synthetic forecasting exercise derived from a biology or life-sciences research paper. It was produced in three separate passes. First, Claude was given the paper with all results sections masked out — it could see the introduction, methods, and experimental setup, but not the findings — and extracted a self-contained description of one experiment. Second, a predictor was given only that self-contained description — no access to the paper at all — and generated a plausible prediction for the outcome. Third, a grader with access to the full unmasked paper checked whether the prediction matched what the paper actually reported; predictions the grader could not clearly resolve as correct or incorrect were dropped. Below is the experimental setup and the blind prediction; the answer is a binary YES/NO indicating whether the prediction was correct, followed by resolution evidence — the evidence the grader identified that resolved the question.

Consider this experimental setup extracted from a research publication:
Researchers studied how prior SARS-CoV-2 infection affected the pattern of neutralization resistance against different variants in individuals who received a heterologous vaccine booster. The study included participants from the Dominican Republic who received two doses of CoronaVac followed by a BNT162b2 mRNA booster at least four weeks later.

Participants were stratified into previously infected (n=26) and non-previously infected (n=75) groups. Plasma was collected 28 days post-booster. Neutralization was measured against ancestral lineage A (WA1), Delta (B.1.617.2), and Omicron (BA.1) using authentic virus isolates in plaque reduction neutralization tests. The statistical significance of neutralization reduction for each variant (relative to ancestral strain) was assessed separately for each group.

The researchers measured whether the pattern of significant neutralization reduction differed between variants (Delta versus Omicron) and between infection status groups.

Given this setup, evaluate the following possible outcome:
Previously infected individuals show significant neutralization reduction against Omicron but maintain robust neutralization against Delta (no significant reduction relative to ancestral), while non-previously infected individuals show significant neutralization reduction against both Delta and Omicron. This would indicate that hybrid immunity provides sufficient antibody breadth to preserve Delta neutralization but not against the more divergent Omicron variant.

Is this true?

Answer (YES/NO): YES